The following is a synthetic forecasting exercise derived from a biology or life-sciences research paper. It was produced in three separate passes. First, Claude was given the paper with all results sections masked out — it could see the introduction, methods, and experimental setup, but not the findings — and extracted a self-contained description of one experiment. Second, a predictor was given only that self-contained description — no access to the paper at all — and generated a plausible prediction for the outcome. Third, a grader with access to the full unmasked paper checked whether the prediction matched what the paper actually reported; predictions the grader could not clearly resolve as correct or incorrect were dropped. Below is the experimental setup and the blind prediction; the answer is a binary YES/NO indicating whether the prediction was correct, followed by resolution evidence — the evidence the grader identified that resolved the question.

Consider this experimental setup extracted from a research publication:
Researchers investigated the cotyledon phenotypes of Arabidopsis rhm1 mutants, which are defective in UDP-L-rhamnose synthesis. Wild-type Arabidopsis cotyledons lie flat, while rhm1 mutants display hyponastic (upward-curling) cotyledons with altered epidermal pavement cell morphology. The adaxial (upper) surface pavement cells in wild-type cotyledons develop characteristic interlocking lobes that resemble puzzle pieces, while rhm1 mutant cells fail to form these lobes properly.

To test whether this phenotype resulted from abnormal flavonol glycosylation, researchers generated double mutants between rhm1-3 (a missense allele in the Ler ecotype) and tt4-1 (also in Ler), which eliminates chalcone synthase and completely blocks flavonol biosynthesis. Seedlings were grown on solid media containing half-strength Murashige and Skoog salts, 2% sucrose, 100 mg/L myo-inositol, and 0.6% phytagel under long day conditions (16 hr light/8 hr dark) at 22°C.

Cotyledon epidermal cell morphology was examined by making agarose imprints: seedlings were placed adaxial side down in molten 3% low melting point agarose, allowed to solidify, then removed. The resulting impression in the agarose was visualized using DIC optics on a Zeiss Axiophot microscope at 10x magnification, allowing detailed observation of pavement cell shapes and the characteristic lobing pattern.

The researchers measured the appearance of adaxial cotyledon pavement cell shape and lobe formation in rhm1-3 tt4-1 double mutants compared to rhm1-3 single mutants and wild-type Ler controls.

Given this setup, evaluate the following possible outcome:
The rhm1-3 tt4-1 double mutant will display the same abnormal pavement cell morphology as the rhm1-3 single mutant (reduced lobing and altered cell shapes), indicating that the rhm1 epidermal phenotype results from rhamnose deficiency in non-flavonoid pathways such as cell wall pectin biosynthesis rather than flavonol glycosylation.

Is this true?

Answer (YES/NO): NO